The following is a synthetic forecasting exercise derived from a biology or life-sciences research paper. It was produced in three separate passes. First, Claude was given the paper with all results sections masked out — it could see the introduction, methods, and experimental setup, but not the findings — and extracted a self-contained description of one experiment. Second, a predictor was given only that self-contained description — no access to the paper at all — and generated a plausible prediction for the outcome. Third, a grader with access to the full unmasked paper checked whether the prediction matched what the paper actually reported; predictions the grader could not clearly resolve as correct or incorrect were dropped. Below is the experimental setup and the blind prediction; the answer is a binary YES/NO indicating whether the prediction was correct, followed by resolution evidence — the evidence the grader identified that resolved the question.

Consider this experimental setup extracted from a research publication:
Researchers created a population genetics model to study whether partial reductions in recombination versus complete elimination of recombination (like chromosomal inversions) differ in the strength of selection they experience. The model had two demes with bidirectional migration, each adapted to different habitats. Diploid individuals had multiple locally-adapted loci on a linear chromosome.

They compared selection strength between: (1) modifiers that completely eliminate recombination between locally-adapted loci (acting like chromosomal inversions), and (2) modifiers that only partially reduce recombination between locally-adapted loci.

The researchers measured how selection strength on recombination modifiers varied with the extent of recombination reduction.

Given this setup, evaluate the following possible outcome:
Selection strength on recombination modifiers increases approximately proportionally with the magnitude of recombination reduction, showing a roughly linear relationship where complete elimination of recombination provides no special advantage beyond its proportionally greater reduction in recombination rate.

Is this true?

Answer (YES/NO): NO